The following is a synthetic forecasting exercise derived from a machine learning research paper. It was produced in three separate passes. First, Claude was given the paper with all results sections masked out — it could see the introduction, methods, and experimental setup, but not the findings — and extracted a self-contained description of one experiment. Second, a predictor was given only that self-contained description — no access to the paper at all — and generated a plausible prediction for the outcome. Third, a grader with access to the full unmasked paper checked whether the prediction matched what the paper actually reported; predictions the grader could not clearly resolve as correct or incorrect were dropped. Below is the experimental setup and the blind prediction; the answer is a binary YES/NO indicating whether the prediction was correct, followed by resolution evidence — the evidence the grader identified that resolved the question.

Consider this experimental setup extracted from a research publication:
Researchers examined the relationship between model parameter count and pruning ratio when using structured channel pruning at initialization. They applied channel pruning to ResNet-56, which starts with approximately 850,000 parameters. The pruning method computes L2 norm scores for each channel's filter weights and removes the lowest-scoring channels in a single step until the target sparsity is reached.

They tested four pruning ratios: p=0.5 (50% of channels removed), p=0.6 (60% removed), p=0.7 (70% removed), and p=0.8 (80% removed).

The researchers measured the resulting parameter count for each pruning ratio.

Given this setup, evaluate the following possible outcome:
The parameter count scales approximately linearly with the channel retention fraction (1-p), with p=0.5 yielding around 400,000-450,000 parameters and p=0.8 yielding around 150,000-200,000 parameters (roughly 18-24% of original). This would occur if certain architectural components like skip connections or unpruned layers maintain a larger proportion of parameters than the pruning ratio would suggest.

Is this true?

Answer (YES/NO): NO